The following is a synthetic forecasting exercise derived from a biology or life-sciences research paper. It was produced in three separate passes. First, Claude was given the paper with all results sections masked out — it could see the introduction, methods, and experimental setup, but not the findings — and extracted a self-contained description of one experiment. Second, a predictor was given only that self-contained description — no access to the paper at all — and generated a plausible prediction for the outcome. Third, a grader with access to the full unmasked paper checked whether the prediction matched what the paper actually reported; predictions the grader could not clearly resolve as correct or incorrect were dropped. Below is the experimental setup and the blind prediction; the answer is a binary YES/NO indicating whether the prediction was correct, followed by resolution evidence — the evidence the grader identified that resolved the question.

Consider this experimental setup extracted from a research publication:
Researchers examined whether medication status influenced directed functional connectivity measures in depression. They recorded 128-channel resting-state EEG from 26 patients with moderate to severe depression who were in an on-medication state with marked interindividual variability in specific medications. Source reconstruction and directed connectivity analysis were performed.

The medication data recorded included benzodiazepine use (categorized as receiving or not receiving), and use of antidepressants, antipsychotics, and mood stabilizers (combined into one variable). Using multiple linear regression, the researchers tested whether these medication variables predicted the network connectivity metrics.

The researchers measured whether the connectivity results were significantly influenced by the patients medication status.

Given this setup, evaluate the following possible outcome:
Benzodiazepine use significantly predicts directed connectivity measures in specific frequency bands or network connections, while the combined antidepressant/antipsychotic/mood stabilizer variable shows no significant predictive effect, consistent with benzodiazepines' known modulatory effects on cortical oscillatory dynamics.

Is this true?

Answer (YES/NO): NO